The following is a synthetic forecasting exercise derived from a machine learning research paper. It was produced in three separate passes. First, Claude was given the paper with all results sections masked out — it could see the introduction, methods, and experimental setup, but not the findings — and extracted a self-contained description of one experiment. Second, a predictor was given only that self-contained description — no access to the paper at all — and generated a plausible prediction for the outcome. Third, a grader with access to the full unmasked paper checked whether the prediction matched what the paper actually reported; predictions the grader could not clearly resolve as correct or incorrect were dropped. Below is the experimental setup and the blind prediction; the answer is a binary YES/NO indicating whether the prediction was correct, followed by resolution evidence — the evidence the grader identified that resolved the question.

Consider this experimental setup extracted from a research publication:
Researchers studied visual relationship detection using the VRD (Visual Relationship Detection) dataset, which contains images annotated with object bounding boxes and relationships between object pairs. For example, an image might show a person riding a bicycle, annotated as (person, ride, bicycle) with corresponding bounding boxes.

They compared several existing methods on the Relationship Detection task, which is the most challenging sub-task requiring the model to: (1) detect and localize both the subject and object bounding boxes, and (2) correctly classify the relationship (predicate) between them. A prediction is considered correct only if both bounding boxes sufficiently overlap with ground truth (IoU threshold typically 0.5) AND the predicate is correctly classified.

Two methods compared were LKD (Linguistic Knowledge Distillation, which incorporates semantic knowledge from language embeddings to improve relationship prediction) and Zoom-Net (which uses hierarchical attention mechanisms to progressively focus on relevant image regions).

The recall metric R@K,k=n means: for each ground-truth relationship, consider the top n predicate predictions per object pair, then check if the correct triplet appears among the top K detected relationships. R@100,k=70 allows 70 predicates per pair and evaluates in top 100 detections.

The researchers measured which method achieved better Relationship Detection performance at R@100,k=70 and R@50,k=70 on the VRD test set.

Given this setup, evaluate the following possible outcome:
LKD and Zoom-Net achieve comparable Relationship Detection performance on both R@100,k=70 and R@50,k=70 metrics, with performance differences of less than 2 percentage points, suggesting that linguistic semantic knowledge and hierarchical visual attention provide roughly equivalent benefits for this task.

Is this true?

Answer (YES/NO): NO